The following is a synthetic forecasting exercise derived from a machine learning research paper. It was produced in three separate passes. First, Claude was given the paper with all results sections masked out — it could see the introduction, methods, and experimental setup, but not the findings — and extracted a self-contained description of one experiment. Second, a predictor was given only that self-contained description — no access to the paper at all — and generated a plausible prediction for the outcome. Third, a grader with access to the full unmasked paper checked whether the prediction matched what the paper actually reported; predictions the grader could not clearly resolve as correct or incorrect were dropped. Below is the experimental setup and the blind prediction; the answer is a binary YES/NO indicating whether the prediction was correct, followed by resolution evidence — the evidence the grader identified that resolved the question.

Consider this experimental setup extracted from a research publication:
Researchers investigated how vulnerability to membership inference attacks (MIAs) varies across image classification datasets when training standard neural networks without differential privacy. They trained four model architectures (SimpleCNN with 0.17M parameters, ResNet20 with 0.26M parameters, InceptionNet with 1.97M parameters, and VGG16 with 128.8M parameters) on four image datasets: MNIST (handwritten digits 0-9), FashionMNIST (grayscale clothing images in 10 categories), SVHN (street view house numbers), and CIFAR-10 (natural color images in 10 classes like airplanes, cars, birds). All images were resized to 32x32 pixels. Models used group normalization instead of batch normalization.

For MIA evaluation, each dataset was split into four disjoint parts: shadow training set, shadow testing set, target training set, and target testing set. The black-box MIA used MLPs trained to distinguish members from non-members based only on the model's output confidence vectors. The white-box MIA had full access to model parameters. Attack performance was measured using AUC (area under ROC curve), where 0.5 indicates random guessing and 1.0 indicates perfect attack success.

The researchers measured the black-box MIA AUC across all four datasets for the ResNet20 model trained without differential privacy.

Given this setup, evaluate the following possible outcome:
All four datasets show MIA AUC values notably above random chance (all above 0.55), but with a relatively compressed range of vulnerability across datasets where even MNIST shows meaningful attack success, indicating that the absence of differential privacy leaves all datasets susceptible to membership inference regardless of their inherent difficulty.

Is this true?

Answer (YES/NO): NO